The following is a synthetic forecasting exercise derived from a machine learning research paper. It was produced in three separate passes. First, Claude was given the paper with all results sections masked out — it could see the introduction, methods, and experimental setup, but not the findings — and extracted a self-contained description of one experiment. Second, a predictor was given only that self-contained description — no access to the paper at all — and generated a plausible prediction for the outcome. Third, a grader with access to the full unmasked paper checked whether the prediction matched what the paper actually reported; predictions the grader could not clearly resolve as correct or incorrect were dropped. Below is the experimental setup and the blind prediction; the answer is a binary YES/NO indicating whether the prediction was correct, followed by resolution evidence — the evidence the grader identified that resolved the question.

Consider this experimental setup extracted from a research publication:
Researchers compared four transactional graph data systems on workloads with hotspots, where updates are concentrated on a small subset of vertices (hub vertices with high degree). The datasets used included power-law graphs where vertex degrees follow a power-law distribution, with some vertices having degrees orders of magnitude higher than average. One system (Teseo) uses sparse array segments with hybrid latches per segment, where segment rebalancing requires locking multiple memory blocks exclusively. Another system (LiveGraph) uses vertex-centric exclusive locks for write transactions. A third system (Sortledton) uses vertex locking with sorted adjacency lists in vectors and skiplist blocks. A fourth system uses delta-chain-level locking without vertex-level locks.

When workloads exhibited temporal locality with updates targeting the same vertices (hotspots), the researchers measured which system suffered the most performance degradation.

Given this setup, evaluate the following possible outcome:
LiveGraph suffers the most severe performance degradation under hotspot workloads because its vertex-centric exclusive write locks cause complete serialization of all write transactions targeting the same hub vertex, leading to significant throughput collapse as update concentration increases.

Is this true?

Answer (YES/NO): NO